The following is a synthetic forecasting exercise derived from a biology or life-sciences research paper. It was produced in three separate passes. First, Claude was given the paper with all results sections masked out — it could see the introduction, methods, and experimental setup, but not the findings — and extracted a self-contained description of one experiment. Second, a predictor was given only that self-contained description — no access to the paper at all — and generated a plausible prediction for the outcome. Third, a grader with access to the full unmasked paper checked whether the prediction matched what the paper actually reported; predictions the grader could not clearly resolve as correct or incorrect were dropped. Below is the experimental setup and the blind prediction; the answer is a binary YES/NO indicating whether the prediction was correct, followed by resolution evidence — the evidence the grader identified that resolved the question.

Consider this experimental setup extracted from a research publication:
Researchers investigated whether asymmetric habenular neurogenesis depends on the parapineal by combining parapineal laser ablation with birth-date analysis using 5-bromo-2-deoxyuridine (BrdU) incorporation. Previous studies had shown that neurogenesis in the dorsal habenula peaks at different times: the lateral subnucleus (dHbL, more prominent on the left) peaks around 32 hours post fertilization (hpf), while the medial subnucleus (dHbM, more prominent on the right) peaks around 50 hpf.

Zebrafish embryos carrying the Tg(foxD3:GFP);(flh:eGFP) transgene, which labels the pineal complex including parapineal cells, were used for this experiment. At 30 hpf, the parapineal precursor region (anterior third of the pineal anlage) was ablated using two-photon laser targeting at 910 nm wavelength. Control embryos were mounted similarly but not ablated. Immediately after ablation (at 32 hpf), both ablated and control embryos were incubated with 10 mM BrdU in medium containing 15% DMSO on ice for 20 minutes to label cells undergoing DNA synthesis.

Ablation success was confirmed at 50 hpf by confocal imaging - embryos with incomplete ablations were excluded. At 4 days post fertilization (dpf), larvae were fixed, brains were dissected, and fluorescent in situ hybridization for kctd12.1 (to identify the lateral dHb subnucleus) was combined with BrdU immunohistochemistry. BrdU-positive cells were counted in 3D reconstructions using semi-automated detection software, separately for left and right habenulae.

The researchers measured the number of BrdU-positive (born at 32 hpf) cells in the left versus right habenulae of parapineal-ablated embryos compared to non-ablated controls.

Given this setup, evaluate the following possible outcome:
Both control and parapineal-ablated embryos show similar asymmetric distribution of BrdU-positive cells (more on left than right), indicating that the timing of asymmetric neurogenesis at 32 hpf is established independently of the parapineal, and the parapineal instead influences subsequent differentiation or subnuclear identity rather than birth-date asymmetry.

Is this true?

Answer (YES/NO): NO